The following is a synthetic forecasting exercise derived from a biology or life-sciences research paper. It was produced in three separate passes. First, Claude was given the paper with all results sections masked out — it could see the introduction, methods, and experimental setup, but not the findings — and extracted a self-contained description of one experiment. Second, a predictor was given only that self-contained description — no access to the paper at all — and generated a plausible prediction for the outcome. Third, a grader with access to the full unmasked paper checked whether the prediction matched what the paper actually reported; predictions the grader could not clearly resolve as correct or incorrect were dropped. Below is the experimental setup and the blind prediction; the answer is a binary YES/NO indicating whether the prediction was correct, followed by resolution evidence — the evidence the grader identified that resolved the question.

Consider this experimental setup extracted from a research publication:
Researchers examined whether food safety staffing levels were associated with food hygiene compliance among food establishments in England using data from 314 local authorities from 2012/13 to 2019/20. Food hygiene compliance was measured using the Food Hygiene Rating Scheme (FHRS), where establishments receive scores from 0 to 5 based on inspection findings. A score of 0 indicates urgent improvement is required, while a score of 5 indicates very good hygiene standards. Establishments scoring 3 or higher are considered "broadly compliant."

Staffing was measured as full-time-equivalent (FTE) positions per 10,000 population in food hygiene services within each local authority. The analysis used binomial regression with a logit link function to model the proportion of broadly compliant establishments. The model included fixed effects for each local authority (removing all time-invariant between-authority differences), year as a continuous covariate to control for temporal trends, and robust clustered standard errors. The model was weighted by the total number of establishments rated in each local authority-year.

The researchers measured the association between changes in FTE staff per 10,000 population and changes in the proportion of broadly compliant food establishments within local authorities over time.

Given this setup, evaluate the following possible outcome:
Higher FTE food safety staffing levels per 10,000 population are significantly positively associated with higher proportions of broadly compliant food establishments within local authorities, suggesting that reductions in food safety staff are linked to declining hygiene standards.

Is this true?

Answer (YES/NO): NO